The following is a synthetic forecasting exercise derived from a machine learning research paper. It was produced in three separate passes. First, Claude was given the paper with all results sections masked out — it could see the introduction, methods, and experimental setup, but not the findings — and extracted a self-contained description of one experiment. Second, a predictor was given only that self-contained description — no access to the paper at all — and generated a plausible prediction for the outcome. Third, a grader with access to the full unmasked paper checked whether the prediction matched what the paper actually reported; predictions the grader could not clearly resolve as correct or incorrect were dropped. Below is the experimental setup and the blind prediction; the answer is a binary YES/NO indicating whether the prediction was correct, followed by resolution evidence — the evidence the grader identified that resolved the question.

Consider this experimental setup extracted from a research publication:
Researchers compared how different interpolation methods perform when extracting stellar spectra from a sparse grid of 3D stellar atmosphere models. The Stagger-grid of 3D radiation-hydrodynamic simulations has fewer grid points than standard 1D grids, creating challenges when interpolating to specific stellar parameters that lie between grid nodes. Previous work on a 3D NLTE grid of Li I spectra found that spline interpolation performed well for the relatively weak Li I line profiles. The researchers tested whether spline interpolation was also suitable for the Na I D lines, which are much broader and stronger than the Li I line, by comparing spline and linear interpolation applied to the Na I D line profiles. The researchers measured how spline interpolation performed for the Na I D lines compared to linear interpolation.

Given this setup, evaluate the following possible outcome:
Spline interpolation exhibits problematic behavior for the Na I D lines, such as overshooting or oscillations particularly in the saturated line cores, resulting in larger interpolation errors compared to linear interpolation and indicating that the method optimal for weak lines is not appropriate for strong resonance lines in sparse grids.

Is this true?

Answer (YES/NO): NO